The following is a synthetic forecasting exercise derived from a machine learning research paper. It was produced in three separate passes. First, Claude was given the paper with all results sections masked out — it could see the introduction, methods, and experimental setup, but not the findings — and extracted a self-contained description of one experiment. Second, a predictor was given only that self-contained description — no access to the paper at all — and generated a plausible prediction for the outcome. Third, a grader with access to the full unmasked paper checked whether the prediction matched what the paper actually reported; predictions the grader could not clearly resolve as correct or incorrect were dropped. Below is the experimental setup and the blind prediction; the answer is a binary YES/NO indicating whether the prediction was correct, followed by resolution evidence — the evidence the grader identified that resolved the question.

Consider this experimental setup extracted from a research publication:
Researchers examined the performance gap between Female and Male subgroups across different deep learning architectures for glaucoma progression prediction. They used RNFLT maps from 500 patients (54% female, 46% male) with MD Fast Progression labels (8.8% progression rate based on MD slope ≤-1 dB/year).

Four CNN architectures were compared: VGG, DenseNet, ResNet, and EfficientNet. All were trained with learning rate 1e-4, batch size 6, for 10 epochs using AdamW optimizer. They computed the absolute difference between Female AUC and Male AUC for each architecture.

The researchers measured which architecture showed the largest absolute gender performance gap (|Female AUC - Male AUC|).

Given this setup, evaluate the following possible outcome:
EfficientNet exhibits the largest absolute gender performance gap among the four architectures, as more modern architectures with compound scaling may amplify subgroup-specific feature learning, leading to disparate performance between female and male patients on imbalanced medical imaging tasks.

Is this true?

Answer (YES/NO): YES